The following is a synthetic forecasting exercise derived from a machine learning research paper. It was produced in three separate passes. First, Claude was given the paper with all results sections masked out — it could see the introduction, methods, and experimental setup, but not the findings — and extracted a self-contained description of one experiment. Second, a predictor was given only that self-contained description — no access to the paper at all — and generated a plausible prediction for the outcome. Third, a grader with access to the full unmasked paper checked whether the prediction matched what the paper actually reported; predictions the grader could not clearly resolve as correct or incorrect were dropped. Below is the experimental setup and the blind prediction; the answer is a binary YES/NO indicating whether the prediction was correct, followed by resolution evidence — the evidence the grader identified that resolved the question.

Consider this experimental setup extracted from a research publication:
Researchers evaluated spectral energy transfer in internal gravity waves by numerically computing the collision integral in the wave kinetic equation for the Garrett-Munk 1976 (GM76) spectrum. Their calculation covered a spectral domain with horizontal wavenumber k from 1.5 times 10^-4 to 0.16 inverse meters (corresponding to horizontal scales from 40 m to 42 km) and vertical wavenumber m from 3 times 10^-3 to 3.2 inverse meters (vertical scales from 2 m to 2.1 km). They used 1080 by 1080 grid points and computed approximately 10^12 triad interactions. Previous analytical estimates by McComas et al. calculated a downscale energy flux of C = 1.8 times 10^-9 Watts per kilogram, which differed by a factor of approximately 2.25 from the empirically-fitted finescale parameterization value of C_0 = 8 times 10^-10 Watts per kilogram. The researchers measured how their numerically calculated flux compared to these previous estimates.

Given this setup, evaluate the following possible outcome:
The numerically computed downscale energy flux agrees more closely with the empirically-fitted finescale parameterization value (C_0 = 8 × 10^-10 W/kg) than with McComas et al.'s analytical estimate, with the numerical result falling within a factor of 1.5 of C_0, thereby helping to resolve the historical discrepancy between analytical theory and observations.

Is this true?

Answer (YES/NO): NO